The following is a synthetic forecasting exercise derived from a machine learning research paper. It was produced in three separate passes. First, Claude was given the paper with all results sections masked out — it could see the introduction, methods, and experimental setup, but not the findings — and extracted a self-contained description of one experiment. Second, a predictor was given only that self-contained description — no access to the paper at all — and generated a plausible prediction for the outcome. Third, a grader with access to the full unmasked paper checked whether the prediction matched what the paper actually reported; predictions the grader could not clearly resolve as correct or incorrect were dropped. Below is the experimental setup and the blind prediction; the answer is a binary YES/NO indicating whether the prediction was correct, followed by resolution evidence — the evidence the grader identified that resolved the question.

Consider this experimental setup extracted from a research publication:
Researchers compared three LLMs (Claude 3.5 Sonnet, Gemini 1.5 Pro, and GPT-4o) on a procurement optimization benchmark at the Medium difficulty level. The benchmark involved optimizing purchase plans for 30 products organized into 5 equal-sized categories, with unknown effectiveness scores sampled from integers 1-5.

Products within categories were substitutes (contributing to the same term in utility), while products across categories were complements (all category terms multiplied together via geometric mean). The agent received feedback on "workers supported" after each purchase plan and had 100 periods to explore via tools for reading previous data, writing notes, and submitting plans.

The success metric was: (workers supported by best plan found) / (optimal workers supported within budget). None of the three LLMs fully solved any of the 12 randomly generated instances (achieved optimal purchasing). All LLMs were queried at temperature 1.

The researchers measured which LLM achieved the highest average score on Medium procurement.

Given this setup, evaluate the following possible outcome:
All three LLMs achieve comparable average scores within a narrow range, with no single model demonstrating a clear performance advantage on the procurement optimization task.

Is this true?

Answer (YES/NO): NO